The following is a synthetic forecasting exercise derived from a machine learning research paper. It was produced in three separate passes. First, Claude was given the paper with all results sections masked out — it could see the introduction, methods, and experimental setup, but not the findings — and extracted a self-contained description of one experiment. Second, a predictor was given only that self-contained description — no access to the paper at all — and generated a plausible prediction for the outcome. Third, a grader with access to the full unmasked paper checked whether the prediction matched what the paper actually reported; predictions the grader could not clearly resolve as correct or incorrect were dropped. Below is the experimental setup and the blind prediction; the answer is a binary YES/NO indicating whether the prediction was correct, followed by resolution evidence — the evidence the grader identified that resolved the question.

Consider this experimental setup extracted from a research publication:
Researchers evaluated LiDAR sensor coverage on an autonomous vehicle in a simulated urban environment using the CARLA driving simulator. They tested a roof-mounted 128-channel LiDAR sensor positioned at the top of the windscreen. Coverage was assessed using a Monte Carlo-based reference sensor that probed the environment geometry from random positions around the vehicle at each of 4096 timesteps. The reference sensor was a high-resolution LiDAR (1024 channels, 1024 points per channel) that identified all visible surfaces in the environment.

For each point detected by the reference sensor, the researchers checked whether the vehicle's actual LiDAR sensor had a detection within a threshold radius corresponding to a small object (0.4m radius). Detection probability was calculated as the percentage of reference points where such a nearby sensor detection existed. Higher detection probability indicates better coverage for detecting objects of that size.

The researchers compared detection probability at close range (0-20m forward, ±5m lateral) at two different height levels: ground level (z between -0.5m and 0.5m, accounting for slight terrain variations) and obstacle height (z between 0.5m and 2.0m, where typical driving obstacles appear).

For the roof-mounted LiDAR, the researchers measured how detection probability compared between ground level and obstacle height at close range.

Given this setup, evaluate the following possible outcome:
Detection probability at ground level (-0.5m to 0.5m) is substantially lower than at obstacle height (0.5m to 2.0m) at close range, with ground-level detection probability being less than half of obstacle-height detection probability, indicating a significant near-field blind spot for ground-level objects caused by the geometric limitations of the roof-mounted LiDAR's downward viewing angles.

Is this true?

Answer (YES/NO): NO